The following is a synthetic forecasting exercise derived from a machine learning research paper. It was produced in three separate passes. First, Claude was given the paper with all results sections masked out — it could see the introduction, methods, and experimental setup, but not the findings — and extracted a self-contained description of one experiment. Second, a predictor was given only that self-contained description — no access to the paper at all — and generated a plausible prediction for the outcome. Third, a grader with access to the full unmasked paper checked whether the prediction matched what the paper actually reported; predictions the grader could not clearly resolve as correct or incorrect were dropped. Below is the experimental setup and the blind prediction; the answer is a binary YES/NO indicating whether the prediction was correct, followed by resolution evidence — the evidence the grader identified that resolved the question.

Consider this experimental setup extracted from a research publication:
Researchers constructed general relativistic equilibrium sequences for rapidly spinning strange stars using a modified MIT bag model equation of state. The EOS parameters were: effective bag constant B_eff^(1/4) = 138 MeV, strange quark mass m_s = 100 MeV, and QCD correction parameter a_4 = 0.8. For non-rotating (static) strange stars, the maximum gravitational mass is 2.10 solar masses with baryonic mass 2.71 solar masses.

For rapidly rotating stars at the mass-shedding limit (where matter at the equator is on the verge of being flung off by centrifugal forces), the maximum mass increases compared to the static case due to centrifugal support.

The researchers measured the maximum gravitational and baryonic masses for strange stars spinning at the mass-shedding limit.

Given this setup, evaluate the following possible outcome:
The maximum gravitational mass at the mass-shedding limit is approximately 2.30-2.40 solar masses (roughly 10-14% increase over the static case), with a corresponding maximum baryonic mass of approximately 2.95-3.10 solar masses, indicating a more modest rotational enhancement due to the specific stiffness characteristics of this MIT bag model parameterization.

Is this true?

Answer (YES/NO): NO